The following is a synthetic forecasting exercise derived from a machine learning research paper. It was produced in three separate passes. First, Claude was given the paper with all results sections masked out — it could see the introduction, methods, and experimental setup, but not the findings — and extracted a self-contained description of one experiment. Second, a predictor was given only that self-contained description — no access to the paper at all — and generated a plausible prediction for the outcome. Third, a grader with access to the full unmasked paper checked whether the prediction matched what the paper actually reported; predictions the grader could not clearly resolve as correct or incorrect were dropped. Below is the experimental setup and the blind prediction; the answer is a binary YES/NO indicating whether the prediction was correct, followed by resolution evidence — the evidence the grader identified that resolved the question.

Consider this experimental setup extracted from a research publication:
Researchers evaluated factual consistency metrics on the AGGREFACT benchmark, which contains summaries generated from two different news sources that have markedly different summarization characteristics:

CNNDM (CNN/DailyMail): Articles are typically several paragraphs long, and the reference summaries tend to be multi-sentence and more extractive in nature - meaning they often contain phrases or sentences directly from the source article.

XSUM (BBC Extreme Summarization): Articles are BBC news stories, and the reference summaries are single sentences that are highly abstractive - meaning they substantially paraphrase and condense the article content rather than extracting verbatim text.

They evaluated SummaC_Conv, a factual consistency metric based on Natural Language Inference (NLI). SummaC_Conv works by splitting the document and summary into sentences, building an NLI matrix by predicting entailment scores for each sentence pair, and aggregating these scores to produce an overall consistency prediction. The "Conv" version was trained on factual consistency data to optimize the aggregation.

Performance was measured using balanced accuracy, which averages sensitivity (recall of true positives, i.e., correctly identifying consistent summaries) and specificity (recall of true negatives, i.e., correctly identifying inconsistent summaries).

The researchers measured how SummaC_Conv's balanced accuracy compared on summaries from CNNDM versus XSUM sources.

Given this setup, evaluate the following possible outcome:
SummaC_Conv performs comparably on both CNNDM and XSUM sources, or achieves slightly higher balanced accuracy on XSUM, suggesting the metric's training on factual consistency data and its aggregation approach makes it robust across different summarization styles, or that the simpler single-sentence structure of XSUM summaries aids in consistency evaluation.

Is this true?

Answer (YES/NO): NO